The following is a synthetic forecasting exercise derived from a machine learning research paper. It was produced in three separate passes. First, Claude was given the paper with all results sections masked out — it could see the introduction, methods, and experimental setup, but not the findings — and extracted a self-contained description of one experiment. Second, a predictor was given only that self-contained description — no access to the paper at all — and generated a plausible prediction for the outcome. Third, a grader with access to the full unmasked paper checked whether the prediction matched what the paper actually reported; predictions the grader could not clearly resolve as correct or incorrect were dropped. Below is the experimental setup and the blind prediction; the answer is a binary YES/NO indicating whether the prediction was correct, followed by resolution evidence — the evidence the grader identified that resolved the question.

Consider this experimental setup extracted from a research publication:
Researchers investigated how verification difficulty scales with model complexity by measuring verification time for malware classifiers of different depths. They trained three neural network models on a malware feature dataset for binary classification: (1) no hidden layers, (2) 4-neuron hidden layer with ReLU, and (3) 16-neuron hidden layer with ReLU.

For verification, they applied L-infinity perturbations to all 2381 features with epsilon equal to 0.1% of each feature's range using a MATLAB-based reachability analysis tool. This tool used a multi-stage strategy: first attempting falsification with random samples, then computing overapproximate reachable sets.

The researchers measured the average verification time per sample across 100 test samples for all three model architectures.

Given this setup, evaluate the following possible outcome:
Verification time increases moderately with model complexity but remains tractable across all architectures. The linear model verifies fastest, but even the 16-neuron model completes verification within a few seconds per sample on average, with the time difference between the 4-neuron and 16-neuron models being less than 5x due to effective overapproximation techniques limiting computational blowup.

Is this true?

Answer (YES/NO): YES